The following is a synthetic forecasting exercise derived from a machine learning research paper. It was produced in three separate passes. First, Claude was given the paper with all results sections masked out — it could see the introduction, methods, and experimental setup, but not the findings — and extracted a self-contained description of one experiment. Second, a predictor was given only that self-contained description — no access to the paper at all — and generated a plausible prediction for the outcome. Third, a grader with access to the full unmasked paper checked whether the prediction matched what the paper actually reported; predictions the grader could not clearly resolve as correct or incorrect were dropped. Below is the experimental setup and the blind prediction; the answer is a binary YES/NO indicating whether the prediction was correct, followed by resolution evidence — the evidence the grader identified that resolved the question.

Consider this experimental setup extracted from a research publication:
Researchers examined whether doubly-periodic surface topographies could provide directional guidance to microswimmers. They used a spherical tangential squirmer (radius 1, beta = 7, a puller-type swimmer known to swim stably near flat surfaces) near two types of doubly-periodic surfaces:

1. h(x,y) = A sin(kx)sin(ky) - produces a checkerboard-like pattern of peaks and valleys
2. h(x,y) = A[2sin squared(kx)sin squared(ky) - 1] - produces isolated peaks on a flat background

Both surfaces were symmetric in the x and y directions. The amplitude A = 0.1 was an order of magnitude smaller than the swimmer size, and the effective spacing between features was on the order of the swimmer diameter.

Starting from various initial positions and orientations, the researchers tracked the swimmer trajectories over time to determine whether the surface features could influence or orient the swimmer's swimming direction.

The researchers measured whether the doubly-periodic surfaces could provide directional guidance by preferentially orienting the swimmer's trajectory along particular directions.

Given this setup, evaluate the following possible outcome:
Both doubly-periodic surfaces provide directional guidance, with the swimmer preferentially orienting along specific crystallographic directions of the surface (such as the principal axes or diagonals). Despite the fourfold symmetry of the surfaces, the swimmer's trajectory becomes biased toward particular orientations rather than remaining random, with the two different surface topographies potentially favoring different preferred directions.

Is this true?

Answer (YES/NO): YES